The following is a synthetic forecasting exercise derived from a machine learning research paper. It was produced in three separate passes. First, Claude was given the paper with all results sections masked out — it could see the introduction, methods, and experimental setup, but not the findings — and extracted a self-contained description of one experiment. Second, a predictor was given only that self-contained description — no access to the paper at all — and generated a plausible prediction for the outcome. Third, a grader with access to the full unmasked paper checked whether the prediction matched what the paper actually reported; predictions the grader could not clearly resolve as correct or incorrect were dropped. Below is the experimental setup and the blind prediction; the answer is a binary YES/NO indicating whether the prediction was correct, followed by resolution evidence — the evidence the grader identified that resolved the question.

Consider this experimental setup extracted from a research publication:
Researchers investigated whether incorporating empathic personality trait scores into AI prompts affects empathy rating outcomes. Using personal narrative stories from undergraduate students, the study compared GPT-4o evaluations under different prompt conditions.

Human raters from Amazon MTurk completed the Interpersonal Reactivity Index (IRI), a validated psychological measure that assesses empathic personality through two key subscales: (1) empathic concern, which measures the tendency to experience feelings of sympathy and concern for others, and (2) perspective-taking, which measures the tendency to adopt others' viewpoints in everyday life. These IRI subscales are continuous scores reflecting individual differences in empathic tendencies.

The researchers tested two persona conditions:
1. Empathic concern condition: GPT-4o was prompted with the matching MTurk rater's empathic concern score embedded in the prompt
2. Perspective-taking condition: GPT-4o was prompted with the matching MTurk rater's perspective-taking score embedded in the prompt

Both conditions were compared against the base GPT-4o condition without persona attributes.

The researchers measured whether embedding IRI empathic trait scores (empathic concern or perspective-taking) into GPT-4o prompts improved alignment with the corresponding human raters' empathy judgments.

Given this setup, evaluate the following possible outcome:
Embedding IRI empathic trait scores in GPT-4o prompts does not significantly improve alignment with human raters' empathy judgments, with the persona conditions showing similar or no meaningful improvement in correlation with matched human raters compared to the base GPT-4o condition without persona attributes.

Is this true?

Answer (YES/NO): NO